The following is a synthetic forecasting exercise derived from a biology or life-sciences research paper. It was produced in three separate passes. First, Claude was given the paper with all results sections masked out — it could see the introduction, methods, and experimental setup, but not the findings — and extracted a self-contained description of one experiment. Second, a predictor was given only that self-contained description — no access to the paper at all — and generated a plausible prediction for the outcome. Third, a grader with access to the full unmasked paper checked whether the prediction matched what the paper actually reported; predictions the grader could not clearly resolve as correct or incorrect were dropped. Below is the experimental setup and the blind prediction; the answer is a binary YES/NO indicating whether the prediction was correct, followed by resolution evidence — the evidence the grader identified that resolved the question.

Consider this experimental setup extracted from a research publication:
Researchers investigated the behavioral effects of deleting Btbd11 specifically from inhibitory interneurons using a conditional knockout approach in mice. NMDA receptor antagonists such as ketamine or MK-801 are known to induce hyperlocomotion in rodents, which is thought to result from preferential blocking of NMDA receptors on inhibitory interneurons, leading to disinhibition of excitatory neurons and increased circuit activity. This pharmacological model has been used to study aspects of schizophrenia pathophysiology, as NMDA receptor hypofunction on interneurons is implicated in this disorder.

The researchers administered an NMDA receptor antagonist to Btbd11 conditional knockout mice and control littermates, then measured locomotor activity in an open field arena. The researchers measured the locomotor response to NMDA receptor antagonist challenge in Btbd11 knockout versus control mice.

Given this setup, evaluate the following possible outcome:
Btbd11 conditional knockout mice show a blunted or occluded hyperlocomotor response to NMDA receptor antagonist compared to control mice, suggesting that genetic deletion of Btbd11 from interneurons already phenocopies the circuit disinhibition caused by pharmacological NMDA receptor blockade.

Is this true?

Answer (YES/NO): NO